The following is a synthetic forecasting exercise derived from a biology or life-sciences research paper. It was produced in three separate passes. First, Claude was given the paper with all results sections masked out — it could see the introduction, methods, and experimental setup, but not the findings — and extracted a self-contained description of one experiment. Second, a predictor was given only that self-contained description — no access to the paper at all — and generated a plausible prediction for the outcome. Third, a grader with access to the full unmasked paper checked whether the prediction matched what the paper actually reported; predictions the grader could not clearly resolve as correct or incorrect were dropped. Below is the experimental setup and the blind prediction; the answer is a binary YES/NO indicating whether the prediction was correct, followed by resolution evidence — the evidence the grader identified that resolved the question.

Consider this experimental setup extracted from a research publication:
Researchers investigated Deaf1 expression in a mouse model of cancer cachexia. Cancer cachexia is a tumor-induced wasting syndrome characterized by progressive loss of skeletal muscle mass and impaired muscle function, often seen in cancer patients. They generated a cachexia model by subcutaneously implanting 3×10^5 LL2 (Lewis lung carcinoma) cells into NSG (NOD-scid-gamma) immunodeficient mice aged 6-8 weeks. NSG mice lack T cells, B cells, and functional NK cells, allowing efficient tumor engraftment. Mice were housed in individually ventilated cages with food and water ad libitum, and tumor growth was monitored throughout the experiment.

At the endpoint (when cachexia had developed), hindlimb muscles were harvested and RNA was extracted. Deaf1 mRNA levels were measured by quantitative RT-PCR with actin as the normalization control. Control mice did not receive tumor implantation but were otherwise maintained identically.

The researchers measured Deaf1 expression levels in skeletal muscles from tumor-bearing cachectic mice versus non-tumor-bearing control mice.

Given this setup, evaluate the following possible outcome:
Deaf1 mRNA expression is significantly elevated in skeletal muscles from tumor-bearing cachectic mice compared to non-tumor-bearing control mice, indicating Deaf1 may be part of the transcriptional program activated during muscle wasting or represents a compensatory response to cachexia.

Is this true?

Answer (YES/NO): NO